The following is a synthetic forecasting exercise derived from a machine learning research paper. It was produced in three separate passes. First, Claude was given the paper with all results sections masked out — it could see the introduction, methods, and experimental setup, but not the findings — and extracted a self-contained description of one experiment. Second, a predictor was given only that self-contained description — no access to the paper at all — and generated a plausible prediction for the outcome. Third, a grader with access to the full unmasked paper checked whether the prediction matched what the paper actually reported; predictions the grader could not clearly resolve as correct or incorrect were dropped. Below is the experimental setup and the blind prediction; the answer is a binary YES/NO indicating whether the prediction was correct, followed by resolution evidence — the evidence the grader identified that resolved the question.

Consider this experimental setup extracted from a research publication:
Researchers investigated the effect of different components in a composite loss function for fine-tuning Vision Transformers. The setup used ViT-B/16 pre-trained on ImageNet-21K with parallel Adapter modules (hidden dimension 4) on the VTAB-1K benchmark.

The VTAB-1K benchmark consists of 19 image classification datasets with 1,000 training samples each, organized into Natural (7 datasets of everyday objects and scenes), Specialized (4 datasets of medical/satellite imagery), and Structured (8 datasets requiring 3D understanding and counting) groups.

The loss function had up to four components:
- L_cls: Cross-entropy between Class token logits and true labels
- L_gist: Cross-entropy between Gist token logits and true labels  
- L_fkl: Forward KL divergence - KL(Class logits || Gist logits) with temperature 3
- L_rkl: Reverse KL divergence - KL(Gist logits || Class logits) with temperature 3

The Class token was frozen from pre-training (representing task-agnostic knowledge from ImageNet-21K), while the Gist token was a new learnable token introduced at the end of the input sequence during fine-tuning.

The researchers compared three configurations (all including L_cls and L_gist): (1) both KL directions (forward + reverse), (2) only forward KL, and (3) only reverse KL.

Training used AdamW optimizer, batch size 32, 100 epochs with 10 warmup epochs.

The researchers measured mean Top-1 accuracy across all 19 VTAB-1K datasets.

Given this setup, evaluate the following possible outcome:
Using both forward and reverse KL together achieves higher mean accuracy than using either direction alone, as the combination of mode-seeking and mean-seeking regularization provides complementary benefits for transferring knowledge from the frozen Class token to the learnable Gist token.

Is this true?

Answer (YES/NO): YES